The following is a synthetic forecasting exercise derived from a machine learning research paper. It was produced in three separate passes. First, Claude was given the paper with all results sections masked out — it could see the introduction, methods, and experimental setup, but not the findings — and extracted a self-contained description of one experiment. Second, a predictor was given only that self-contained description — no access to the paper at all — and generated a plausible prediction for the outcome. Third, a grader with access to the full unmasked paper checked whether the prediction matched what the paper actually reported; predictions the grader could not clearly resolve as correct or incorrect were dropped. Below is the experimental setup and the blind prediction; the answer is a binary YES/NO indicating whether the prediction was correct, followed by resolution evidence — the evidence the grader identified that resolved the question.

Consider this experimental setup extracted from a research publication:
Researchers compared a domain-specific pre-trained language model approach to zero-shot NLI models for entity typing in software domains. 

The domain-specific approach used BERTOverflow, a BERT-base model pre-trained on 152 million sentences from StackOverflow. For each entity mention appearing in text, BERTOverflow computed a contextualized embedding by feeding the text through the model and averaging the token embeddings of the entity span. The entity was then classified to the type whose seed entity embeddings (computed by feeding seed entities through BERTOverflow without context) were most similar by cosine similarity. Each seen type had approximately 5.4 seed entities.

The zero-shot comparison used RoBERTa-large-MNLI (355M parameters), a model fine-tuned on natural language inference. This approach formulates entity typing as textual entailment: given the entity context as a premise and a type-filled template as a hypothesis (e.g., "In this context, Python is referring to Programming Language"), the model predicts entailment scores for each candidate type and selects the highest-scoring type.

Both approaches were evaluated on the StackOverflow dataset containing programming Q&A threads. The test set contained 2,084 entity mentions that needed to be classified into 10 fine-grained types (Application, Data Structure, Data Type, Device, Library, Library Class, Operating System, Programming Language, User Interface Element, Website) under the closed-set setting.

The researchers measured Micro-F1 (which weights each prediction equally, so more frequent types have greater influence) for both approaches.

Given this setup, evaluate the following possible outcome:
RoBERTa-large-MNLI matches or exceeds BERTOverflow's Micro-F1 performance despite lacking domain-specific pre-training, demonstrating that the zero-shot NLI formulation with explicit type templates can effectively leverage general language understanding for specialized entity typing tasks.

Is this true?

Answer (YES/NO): YES